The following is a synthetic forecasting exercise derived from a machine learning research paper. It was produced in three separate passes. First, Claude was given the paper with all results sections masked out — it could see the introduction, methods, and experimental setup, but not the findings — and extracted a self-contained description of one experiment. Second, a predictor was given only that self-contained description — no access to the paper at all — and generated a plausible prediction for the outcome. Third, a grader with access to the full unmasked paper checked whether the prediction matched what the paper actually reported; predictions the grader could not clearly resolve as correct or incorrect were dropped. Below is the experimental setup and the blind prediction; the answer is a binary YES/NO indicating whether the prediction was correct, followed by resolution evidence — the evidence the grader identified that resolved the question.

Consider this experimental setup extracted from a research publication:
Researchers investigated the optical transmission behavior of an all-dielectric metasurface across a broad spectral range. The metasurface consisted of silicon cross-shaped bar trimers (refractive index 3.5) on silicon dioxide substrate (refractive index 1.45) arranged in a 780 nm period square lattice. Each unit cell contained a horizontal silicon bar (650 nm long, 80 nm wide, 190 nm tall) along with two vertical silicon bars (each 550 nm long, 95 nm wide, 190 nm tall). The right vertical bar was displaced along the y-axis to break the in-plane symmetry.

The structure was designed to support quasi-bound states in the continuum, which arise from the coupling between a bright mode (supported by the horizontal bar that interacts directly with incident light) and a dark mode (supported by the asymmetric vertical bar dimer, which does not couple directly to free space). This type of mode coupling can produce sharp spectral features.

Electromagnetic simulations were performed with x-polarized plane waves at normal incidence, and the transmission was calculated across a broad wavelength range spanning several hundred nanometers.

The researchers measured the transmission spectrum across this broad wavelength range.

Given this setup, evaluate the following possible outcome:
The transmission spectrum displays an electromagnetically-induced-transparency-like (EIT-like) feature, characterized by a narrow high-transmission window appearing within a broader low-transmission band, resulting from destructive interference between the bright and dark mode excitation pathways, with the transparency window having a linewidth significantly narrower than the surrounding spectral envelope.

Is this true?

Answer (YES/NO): YES